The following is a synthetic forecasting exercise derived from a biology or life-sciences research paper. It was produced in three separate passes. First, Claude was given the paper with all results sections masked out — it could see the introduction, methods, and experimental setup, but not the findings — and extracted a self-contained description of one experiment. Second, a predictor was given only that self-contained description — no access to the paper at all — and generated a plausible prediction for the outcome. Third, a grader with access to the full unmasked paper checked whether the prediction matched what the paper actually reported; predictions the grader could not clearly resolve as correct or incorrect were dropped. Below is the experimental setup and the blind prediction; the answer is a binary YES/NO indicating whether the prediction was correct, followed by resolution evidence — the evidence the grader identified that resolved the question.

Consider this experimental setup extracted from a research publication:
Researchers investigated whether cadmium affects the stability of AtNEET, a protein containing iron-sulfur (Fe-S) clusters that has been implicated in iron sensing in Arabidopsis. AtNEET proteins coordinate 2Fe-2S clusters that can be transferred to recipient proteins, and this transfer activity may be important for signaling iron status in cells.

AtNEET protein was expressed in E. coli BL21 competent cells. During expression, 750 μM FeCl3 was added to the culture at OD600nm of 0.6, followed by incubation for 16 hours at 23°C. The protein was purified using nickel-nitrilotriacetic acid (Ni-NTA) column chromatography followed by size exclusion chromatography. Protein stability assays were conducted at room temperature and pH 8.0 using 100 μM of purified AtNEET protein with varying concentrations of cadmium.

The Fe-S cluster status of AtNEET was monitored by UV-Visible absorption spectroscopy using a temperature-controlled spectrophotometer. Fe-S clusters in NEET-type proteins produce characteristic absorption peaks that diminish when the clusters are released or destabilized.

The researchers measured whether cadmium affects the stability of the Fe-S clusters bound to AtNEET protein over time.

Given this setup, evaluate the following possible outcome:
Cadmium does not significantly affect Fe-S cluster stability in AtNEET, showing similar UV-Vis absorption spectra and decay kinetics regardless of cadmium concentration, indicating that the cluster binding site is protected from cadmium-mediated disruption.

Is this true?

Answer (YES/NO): NO